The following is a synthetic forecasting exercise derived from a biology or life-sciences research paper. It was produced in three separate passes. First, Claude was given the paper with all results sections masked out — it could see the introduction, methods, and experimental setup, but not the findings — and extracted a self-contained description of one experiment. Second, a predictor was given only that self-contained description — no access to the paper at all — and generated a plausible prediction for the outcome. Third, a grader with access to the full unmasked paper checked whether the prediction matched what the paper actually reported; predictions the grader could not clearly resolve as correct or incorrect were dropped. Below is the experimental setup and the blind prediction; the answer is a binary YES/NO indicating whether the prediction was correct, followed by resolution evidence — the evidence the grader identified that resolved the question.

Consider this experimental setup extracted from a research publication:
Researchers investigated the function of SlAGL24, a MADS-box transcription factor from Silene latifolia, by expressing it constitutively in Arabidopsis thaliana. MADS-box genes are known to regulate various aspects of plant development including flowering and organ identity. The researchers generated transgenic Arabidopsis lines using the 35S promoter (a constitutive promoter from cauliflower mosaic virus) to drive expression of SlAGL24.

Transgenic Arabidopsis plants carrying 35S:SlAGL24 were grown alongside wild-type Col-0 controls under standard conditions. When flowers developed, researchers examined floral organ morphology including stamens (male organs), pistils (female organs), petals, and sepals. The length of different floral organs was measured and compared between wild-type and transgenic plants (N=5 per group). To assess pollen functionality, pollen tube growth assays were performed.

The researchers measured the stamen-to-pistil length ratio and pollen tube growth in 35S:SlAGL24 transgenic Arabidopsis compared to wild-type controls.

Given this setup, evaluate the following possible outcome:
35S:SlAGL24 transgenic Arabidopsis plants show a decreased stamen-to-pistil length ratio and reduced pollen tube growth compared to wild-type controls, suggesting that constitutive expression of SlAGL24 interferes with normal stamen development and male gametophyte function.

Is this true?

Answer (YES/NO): YES